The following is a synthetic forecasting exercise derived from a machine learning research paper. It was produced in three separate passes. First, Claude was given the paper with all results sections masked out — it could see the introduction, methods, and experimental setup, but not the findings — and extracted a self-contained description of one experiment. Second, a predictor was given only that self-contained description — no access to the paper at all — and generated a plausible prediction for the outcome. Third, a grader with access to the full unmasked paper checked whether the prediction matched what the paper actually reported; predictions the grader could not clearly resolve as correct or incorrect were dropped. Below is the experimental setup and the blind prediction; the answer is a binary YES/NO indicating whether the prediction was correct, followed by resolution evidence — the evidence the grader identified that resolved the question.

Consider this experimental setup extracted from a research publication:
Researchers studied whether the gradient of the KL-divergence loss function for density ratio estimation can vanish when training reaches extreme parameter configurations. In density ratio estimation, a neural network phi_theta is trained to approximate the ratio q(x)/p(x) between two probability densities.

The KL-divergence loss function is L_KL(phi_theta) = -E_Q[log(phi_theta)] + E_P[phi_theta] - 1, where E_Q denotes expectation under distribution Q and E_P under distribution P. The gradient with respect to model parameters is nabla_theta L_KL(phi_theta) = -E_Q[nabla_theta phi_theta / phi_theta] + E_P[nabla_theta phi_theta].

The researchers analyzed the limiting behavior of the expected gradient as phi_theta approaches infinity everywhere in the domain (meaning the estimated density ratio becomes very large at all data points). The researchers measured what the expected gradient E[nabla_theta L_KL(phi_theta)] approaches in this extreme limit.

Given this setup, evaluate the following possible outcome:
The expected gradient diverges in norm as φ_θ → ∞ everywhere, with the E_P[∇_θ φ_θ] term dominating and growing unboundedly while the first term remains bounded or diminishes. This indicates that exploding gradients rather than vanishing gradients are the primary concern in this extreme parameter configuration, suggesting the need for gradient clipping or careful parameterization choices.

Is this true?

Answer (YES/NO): NO